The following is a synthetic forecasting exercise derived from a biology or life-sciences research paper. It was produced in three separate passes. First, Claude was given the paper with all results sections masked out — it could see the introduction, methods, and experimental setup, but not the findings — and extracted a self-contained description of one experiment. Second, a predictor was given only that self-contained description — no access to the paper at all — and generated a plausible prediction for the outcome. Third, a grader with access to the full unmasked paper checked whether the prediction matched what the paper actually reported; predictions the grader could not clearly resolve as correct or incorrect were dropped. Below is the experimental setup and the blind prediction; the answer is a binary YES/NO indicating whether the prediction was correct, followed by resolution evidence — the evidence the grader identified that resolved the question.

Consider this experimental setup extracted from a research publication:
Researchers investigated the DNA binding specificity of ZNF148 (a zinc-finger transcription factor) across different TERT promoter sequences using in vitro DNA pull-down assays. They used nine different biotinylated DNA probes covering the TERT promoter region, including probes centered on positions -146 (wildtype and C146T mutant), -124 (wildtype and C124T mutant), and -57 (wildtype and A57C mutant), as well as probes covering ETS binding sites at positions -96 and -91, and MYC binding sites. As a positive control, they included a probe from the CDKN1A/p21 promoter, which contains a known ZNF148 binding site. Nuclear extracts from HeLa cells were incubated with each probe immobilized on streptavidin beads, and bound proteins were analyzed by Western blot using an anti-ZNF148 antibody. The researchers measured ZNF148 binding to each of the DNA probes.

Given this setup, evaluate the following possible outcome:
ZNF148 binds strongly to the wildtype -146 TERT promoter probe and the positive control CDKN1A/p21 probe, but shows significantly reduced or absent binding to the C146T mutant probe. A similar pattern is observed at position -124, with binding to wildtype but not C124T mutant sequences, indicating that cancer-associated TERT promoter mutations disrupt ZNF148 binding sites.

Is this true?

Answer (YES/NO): NO